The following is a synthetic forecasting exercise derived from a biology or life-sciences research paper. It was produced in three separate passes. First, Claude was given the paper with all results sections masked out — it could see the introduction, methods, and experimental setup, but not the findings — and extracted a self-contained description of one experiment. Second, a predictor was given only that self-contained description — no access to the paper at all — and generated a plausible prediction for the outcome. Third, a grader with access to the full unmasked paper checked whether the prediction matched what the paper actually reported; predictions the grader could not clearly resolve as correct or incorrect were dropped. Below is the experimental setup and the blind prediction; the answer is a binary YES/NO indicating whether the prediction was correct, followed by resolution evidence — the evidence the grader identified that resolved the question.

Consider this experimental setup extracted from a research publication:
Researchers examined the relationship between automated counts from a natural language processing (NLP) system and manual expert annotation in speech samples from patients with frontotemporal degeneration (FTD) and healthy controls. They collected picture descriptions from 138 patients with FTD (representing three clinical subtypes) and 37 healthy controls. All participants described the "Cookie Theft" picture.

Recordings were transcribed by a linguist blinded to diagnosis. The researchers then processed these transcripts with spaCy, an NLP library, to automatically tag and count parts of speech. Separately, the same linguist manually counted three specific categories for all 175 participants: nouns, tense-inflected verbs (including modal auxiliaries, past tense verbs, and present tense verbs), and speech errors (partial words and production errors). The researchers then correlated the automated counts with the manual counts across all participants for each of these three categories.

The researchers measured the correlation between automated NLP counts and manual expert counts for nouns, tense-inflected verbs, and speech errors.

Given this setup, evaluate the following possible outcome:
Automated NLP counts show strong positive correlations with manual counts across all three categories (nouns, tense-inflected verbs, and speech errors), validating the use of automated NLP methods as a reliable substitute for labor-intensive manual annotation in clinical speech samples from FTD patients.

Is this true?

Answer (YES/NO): NO